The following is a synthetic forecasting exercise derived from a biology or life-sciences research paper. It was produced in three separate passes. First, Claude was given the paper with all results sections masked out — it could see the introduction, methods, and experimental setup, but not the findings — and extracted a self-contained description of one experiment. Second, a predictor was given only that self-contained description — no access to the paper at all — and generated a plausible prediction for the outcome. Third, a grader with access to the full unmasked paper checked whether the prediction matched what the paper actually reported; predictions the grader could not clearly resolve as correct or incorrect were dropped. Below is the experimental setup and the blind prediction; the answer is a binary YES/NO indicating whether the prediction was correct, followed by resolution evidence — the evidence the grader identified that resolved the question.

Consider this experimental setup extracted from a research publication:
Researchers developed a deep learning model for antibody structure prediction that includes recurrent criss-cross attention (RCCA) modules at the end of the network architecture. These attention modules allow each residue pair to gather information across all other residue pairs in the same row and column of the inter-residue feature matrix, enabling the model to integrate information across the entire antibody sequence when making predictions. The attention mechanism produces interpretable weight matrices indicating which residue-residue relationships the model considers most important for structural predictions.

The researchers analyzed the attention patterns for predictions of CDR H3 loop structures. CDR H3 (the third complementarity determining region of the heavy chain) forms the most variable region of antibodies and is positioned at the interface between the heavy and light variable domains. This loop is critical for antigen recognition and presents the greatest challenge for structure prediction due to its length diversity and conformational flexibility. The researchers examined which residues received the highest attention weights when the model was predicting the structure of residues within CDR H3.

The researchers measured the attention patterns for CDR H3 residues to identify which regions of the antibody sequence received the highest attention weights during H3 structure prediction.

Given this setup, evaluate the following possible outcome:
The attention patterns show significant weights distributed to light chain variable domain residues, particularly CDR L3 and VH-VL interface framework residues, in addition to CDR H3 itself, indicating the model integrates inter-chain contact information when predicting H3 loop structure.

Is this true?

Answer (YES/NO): YES